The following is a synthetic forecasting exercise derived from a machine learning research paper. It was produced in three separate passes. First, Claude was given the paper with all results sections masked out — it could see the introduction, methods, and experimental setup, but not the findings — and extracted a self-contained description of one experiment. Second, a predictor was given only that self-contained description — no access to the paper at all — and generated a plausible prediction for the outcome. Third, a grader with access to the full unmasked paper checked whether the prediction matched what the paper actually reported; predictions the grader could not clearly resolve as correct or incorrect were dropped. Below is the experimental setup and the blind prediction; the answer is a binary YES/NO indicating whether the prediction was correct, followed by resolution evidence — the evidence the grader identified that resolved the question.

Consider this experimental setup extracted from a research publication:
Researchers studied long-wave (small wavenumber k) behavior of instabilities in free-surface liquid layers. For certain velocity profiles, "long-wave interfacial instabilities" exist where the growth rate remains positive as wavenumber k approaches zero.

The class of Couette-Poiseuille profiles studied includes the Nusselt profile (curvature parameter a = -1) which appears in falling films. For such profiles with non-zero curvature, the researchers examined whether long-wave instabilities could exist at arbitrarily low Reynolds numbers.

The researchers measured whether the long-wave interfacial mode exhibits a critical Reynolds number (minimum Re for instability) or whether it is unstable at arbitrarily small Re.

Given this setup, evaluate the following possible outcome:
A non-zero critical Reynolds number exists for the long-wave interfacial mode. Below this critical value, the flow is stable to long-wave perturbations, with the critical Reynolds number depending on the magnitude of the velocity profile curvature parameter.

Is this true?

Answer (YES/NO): NO